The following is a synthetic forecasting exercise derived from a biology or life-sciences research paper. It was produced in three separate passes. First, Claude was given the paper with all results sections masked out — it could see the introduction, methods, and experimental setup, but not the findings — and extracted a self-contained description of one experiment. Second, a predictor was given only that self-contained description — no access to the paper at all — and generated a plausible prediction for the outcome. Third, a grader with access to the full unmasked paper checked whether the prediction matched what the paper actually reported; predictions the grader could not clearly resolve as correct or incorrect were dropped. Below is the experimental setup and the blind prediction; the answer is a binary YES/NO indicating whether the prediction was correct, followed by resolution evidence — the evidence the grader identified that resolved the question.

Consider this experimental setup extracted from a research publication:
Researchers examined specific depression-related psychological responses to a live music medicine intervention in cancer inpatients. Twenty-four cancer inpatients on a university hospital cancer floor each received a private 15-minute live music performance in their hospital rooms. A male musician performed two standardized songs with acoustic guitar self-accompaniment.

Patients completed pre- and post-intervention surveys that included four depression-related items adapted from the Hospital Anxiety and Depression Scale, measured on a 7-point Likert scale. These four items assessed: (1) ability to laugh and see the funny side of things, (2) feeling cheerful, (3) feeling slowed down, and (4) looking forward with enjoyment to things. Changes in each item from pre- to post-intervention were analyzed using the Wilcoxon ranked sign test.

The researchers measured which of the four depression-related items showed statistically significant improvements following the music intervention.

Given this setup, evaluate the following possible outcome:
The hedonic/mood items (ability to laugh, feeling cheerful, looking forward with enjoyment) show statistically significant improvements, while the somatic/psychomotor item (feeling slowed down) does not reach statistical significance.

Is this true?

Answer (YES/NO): NO